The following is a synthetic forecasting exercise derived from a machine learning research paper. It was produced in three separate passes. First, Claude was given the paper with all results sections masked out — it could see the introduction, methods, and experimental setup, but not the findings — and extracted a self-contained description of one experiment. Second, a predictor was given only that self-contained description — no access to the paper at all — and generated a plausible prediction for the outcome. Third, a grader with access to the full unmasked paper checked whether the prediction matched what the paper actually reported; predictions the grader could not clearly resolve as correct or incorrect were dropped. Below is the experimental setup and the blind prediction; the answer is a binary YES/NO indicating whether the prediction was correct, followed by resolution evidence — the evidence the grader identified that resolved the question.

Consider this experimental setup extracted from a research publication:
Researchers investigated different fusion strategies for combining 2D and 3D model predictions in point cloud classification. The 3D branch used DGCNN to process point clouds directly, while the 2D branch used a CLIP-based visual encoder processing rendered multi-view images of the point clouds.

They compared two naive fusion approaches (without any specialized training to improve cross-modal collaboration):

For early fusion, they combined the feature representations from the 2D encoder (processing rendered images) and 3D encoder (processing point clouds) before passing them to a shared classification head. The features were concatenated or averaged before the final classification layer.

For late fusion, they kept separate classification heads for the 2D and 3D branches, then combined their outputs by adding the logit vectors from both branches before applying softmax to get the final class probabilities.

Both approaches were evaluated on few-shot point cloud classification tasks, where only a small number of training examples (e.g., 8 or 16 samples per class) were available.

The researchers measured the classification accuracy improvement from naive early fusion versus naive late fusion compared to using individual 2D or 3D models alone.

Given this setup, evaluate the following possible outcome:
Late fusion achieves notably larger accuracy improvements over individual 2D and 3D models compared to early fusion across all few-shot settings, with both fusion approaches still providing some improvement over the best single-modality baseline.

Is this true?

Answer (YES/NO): NO